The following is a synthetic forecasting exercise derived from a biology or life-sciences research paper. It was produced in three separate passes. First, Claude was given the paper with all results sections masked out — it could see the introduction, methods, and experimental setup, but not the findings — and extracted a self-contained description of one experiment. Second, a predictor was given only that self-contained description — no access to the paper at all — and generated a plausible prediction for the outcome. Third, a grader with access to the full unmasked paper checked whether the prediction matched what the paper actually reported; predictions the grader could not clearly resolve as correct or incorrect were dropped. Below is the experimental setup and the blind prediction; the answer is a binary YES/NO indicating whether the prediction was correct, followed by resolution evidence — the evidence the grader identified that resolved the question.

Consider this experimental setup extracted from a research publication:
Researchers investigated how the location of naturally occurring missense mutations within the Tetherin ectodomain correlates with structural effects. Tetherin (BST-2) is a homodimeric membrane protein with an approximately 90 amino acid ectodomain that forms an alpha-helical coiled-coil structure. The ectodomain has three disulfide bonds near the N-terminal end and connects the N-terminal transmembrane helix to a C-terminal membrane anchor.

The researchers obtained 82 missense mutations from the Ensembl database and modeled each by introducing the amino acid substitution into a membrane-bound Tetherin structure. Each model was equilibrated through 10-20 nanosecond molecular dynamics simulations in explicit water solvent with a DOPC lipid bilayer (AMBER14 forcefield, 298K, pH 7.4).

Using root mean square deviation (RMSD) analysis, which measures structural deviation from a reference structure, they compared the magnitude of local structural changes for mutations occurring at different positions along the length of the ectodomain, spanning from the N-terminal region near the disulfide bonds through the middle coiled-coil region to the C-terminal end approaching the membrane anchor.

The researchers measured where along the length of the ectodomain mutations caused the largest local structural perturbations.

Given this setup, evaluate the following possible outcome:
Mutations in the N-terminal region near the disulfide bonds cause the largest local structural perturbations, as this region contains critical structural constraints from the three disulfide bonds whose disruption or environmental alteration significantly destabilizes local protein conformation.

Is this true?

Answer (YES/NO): NO